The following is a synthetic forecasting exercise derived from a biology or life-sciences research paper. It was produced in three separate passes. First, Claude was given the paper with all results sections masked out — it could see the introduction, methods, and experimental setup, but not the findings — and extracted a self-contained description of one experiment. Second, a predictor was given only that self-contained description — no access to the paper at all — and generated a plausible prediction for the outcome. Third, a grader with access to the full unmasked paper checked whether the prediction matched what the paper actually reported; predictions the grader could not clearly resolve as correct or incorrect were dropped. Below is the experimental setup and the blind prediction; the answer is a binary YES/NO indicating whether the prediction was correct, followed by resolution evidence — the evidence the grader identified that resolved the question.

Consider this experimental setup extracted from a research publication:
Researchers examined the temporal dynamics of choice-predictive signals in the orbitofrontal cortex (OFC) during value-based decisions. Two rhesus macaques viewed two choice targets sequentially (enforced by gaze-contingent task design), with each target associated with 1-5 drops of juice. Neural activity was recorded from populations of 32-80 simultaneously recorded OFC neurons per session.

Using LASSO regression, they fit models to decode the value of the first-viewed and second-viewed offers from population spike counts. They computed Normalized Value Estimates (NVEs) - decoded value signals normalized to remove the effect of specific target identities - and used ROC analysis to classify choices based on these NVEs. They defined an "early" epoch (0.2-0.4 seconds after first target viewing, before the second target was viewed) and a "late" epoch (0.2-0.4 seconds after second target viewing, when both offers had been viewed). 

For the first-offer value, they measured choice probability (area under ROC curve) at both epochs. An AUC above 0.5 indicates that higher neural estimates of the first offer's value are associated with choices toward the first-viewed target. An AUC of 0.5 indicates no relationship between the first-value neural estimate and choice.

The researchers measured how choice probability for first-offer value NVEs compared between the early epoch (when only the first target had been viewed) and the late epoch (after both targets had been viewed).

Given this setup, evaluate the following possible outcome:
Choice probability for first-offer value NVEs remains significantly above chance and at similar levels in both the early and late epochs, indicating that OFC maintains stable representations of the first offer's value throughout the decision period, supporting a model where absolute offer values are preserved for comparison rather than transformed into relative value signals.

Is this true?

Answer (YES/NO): YES